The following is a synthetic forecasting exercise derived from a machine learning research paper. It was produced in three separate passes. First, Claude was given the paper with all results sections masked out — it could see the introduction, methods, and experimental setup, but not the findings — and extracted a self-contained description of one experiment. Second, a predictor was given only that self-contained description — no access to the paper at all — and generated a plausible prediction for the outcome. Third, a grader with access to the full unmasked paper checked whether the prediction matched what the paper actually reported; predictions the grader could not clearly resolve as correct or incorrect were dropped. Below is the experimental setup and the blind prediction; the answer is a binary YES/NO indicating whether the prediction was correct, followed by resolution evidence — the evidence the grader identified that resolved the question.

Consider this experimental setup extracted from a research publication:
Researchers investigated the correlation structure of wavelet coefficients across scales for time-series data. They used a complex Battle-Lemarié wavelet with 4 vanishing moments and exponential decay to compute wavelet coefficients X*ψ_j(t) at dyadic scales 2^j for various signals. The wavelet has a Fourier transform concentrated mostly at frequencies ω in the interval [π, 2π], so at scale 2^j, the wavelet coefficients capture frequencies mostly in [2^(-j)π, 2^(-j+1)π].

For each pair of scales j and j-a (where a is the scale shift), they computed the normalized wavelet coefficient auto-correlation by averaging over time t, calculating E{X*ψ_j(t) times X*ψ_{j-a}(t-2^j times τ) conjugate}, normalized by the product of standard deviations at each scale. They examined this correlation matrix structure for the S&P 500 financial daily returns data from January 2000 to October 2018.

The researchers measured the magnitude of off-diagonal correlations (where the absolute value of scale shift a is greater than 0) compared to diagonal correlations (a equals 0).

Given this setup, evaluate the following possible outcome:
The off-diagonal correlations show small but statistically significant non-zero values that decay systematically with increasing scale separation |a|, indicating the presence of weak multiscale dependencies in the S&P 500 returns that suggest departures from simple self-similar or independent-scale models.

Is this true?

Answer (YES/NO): NO